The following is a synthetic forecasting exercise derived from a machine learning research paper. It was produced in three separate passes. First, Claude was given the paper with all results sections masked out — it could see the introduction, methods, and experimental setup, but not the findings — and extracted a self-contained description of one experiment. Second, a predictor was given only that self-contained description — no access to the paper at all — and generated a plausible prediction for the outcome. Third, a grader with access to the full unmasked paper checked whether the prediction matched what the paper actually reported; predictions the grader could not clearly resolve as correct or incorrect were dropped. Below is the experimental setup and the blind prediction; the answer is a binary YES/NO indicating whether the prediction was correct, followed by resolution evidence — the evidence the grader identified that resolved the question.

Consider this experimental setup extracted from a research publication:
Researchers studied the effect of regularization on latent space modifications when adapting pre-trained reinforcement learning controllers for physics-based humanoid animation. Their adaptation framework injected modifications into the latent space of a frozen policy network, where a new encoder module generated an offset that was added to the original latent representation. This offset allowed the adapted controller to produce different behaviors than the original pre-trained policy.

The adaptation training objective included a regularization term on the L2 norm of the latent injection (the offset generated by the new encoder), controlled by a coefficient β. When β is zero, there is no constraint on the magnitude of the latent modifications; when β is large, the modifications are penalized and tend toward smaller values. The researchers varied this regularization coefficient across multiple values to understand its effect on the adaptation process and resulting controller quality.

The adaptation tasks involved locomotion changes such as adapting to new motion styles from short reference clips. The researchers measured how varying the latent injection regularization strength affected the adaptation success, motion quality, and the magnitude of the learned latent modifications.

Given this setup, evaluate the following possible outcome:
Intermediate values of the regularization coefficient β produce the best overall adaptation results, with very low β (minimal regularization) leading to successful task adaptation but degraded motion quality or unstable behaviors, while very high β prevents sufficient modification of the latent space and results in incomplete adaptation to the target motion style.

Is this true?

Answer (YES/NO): YES